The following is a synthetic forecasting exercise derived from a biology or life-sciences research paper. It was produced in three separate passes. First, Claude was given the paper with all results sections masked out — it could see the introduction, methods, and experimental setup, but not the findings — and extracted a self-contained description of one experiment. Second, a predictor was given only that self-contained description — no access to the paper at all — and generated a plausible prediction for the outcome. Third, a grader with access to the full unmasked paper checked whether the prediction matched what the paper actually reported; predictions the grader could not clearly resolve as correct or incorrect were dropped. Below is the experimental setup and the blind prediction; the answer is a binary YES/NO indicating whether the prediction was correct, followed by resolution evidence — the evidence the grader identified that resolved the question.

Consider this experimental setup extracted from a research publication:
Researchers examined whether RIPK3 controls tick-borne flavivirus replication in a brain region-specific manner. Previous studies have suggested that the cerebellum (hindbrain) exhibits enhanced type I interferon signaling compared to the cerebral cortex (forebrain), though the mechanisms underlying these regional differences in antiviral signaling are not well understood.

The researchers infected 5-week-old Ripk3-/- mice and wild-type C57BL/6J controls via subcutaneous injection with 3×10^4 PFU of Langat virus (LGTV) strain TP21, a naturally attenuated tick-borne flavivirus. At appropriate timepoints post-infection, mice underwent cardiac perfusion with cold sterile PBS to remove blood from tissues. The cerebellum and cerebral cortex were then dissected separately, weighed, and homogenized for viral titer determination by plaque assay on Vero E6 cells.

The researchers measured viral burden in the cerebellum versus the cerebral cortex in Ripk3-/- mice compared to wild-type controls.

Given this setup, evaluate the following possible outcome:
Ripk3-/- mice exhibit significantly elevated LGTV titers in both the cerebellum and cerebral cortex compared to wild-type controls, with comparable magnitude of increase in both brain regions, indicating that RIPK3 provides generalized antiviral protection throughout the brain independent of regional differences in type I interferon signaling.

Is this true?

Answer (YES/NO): NO